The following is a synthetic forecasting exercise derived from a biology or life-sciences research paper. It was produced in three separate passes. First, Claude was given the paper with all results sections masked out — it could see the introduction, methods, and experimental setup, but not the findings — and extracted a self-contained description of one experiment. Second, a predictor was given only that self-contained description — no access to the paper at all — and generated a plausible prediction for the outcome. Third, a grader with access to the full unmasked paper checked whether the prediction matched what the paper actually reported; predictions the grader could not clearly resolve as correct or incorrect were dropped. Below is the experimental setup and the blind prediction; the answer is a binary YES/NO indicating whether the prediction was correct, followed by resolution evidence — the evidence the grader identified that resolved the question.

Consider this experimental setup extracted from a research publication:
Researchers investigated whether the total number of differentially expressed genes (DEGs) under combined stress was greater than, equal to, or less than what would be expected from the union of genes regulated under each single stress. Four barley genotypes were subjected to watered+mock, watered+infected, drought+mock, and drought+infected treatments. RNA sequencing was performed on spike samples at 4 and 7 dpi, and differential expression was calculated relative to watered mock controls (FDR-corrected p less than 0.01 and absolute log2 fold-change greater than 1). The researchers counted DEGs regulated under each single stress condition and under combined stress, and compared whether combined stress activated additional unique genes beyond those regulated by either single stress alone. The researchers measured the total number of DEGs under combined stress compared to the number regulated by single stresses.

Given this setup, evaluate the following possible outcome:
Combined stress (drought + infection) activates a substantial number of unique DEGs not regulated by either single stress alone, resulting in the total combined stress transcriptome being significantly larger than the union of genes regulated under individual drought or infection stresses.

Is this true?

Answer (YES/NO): NO